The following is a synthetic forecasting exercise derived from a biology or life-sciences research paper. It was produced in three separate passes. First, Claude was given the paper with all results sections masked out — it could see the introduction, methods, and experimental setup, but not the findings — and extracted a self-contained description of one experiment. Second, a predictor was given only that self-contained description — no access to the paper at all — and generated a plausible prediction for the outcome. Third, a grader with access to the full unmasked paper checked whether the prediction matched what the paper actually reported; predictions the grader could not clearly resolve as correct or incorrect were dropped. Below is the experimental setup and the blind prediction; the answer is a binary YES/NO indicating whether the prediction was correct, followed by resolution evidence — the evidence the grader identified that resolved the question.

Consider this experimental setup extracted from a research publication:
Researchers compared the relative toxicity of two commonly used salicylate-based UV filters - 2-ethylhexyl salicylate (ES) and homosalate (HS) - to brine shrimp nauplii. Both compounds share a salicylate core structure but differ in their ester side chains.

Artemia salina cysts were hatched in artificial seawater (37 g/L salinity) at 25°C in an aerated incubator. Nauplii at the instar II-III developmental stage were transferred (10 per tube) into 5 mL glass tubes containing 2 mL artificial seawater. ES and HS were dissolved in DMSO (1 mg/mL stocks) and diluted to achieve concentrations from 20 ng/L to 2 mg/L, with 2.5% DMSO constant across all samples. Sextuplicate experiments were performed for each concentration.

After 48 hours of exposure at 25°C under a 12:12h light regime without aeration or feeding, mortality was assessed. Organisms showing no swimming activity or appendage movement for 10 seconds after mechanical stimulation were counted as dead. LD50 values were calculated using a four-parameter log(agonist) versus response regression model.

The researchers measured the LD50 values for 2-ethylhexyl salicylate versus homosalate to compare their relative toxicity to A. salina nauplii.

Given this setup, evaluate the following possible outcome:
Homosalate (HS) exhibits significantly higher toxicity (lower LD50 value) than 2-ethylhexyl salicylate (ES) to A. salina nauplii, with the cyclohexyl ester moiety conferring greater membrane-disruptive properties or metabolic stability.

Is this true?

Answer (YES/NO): YES